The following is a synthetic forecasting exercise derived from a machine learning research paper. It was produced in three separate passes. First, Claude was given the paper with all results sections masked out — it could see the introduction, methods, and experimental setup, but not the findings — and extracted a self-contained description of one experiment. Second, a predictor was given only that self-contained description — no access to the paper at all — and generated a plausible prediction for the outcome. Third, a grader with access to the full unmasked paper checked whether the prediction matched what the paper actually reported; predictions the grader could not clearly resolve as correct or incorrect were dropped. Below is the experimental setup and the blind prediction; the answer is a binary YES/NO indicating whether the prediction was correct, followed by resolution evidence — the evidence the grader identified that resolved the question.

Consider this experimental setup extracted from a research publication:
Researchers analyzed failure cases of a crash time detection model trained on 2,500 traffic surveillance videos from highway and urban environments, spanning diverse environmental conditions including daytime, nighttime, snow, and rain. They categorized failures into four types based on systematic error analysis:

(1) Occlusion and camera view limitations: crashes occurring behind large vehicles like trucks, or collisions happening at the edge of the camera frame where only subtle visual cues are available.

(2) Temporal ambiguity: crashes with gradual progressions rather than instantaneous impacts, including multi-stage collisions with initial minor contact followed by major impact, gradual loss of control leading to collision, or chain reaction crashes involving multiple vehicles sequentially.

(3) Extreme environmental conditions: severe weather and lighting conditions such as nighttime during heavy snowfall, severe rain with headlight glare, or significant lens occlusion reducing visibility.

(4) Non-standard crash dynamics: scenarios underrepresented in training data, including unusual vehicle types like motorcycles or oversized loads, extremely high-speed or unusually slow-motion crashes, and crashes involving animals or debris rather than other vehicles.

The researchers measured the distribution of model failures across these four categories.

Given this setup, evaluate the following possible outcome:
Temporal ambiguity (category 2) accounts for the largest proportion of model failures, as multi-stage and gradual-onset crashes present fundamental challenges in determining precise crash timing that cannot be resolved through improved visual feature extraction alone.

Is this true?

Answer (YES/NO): NO